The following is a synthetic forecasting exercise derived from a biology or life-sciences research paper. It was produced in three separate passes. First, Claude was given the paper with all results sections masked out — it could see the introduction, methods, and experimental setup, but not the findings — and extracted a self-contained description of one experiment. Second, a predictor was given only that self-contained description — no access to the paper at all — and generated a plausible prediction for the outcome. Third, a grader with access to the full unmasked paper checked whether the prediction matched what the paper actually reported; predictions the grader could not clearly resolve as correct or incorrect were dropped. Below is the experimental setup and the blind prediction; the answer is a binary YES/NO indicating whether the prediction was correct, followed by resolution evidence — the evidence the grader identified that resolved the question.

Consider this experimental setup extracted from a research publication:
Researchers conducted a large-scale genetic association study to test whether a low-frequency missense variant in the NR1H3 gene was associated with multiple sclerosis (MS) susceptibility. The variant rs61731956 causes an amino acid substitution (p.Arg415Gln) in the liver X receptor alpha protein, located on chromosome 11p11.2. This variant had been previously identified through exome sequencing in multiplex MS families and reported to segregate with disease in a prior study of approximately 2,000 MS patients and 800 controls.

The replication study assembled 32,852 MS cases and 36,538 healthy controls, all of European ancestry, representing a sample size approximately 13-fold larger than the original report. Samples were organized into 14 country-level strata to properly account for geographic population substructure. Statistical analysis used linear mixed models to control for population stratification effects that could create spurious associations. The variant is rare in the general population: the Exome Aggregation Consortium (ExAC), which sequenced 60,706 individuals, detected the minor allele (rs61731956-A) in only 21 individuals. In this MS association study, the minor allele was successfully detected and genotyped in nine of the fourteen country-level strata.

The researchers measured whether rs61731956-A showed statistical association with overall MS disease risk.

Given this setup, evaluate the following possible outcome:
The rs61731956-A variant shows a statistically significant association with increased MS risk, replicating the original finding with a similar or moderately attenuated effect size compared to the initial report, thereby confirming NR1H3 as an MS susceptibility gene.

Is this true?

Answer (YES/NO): NO